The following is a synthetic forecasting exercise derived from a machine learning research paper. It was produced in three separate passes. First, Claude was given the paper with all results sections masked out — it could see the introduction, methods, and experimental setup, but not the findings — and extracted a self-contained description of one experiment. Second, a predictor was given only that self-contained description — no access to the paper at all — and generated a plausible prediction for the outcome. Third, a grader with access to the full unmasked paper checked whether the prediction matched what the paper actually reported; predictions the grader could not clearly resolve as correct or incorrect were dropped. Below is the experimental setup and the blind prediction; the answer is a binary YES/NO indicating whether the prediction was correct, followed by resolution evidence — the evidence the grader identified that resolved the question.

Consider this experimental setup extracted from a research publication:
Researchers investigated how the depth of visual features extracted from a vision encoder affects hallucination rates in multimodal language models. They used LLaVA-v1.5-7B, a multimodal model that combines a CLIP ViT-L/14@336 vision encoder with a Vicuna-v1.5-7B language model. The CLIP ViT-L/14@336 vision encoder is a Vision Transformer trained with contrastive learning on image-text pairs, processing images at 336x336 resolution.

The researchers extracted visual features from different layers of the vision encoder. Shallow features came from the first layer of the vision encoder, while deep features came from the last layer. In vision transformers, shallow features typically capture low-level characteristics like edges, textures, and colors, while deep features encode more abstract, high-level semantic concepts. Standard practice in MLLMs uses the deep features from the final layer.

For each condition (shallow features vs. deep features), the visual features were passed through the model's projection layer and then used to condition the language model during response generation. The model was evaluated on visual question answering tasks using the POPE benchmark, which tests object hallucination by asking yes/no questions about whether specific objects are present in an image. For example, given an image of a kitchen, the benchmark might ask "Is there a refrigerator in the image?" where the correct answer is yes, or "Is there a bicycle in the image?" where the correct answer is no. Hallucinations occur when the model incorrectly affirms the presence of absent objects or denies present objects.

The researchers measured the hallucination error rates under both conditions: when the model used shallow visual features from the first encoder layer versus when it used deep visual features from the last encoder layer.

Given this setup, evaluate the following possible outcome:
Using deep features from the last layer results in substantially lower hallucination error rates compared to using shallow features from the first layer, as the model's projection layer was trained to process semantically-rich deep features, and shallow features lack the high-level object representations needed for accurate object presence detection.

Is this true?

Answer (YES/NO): YES